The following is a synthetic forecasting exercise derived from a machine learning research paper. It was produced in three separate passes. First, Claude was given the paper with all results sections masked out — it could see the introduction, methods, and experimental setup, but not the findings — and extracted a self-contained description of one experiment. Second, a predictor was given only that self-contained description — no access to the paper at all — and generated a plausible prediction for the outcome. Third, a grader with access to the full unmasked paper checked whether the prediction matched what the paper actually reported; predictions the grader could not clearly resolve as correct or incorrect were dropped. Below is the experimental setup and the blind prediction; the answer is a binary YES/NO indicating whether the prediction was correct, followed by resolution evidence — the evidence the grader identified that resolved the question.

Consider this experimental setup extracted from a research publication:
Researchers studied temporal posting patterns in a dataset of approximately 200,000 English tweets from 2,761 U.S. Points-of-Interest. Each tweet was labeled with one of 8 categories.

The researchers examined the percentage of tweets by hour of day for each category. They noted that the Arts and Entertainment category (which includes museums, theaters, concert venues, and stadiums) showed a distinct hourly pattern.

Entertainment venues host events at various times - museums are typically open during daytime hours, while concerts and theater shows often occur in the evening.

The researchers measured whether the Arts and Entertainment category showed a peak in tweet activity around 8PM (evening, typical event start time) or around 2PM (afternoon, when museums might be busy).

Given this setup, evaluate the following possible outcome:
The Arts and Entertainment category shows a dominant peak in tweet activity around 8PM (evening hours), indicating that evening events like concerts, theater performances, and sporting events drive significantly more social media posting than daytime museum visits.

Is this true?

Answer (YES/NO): YES